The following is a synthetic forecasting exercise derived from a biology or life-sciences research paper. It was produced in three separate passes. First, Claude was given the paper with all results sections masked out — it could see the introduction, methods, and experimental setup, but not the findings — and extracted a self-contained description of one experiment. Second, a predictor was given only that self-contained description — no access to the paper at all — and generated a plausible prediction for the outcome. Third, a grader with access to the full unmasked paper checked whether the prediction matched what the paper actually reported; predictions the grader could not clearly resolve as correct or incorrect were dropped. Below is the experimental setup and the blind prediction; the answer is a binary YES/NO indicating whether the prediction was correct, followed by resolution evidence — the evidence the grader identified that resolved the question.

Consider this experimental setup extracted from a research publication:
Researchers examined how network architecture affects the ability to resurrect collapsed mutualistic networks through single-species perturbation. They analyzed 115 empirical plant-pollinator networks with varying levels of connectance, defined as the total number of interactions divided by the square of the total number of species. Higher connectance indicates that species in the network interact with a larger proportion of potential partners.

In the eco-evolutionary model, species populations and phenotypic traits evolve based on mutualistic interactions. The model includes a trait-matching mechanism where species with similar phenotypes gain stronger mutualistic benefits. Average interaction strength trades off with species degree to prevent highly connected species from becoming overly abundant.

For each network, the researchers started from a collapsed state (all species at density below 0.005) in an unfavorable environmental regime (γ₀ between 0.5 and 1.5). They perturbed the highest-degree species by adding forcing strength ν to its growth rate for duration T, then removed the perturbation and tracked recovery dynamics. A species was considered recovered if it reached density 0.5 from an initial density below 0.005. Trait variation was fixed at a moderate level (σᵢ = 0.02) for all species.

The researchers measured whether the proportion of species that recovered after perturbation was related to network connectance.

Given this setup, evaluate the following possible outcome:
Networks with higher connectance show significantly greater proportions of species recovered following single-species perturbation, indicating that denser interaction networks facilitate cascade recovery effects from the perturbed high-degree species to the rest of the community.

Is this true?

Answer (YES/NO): YES